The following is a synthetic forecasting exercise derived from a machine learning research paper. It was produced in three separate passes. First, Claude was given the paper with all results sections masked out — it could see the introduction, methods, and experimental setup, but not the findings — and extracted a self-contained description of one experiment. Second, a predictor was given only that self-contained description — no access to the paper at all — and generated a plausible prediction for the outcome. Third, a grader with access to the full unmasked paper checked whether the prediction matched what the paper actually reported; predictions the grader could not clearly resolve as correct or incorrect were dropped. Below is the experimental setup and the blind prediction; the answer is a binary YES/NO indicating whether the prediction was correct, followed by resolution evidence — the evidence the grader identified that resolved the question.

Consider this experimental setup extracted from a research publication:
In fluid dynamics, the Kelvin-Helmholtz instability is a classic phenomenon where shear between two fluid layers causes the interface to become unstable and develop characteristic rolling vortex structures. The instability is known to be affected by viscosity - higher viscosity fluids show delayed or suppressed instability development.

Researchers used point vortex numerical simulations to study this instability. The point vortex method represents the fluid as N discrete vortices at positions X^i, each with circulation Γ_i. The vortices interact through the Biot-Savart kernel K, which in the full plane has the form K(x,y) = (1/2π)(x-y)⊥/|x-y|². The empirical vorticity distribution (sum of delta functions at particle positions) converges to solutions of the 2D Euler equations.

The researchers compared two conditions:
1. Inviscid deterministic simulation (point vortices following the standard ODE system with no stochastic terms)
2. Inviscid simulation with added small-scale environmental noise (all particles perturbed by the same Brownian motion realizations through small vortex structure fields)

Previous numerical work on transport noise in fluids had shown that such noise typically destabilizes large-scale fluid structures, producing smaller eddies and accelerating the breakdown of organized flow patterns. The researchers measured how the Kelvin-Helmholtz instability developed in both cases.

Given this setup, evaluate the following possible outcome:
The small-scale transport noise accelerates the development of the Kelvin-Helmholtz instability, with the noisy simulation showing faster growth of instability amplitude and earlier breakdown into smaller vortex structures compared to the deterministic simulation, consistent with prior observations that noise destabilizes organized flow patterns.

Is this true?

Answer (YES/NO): NO